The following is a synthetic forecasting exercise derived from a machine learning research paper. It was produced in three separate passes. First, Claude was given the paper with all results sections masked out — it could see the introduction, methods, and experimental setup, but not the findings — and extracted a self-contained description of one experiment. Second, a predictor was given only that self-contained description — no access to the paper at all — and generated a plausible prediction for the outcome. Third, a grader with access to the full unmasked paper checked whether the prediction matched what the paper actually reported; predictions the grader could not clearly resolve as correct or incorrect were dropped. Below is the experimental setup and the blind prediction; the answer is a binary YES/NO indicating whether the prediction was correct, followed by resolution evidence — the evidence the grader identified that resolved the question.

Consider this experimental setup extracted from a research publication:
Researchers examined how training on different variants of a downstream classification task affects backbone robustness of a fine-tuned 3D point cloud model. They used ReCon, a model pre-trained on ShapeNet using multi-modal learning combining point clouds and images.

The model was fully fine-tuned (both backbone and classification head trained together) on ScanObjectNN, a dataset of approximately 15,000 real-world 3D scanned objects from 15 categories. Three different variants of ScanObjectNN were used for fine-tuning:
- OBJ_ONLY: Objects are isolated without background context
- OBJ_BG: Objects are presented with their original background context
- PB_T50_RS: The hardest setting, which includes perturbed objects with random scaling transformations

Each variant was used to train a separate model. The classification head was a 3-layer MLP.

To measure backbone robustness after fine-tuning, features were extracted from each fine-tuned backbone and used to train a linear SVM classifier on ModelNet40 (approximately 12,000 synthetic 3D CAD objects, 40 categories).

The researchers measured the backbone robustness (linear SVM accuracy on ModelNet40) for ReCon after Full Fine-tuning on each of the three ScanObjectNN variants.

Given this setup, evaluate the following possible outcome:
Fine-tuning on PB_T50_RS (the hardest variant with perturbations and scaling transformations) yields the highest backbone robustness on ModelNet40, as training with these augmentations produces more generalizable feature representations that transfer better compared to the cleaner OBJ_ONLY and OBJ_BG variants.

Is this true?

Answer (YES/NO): YES